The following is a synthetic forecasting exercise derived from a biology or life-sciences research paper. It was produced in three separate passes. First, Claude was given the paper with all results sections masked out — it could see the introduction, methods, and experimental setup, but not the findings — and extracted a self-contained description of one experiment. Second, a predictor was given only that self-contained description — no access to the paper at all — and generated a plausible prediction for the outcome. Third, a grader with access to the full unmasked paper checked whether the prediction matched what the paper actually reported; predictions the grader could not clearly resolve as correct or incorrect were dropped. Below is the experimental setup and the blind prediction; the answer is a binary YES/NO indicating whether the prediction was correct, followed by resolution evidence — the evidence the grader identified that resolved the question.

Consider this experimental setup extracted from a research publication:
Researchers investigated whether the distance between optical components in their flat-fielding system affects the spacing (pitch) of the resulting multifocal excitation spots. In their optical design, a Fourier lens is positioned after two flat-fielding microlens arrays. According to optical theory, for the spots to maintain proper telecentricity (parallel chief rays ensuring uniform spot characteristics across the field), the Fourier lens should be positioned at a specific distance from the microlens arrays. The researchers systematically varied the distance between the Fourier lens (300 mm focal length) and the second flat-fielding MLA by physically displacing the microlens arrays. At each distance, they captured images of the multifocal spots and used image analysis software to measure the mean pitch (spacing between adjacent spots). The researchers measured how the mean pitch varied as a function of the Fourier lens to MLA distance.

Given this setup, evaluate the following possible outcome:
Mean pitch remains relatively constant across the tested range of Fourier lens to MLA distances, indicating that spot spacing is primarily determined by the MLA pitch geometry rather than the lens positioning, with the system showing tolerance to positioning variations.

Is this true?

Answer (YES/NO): NO